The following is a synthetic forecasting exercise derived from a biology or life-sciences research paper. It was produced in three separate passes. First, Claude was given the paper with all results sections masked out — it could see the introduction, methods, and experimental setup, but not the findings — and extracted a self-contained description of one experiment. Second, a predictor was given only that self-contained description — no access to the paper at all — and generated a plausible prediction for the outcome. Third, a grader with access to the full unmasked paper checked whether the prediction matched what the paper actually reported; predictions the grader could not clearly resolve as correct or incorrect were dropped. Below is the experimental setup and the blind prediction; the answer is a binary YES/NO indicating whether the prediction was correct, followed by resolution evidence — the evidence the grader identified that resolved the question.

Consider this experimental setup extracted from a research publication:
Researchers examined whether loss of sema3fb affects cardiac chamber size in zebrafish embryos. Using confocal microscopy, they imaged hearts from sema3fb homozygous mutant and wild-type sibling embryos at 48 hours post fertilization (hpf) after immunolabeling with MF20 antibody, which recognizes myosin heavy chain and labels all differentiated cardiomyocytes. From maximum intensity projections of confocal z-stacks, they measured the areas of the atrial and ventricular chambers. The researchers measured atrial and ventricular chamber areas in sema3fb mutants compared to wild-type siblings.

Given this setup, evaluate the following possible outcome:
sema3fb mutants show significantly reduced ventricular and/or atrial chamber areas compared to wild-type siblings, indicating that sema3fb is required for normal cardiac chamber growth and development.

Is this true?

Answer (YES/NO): YES